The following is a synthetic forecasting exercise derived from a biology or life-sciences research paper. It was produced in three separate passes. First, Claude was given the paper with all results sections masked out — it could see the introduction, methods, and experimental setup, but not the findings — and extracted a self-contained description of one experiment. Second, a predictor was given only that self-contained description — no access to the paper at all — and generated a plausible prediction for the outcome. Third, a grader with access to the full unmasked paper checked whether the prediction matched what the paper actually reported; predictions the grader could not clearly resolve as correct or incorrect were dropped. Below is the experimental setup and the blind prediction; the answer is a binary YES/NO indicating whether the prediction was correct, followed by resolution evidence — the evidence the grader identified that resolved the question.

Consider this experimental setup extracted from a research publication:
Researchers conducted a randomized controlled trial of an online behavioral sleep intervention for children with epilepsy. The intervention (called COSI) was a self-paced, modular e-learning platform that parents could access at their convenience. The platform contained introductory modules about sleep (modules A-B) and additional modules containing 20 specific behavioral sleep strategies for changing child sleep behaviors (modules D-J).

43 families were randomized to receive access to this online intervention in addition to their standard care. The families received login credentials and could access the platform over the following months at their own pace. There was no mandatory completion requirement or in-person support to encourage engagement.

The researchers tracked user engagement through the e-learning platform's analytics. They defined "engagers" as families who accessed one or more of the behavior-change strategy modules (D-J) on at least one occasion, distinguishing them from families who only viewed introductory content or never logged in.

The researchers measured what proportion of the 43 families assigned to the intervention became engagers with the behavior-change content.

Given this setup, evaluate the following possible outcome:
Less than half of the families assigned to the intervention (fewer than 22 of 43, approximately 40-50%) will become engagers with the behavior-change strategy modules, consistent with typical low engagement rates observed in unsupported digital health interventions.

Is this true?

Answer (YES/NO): NO